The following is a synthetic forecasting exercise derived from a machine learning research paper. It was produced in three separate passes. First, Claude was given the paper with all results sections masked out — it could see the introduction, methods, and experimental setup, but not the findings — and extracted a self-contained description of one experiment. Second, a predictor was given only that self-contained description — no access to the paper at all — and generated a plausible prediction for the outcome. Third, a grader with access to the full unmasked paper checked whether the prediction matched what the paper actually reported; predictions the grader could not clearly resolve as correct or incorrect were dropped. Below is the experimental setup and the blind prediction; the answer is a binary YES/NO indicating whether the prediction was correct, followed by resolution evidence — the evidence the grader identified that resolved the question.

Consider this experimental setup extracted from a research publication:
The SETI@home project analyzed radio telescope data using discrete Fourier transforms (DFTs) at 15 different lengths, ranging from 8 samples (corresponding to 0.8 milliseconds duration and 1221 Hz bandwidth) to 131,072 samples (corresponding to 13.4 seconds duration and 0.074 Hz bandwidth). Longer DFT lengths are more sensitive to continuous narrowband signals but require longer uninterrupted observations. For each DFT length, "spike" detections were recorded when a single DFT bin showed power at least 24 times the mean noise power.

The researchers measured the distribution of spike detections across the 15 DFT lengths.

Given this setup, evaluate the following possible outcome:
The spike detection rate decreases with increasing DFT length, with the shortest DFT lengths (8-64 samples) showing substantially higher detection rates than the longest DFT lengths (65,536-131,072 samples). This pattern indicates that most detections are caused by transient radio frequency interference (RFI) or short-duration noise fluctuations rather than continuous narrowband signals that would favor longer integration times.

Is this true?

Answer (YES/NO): NO